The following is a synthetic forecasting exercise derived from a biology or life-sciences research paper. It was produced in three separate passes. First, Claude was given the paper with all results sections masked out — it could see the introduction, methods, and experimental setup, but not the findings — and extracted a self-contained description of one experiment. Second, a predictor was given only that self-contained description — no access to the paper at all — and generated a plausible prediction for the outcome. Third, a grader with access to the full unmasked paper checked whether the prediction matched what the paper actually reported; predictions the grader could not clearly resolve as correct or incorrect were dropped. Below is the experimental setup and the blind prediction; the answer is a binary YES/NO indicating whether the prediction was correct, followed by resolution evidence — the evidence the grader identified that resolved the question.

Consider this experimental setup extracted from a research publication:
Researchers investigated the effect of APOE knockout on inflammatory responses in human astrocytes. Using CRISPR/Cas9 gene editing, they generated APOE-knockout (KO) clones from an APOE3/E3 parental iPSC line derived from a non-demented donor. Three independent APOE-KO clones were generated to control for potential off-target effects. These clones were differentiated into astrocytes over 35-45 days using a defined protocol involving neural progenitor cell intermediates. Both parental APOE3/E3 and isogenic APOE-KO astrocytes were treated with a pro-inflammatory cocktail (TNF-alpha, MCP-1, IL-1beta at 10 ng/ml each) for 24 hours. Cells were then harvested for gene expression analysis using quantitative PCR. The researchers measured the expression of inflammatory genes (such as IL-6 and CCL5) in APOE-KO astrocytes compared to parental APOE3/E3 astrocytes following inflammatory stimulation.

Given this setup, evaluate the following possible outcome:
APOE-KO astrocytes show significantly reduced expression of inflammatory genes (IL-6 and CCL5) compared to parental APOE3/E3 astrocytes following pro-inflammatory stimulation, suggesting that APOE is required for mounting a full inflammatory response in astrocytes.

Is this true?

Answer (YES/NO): NO